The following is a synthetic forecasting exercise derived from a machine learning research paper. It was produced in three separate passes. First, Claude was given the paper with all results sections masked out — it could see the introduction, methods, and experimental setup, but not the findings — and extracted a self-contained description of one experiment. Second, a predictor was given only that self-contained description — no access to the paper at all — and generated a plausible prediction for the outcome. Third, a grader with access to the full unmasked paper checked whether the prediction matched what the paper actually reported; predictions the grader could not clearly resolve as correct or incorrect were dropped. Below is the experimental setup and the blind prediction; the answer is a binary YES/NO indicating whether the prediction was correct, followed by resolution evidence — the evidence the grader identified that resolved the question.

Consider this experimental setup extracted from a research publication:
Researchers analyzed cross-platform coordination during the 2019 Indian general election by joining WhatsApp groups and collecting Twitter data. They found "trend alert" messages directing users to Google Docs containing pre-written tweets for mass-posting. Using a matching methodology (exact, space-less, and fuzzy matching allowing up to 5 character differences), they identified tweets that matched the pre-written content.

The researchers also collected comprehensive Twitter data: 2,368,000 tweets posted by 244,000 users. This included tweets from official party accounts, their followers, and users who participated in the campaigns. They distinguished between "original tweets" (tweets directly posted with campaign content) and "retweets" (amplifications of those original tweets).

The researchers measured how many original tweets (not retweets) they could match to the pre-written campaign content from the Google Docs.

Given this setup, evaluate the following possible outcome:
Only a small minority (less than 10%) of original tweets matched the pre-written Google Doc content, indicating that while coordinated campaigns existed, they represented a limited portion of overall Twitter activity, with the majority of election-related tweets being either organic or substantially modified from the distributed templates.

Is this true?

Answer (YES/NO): NO